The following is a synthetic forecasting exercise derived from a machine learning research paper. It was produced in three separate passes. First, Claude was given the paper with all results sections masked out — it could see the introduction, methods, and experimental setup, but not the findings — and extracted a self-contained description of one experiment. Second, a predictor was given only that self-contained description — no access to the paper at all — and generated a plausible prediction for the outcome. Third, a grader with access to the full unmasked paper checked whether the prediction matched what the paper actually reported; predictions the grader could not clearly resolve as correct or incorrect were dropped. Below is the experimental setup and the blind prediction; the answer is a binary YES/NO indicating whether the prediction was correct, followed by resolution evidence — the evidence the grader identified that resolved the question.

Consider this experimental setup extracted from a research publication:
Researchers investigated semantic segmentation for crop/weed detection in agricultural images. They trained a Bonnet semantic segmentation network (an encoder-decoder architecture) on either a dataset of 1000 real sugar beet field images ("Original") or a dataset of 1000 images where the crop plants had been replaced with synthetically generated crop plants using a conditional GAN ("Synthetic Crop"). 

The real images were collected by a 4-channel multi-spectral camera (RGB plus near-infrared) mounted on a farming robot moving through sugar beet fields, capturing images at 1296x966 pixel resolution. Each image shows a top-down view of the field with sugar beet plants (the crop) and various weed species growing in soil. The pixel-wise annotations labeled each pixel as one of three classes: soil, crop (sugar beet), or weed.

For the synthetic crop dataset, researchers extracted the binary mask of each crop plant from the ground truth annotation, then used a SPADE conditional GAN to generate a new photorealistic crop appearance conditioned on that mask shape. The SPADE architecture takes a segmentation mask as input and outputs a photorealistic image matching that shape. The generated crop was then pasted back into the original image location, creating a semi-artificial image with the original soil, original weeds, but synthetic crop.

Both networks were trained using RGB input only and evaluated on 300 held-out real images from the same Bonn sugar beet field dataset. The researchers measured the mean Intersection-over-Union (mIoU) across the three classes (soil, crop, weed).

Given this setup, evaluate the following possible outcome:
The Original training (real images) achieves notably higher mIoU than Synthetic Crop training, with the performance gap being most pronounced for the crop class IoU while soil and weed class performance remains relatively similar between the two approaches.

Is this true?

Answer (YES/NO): NO